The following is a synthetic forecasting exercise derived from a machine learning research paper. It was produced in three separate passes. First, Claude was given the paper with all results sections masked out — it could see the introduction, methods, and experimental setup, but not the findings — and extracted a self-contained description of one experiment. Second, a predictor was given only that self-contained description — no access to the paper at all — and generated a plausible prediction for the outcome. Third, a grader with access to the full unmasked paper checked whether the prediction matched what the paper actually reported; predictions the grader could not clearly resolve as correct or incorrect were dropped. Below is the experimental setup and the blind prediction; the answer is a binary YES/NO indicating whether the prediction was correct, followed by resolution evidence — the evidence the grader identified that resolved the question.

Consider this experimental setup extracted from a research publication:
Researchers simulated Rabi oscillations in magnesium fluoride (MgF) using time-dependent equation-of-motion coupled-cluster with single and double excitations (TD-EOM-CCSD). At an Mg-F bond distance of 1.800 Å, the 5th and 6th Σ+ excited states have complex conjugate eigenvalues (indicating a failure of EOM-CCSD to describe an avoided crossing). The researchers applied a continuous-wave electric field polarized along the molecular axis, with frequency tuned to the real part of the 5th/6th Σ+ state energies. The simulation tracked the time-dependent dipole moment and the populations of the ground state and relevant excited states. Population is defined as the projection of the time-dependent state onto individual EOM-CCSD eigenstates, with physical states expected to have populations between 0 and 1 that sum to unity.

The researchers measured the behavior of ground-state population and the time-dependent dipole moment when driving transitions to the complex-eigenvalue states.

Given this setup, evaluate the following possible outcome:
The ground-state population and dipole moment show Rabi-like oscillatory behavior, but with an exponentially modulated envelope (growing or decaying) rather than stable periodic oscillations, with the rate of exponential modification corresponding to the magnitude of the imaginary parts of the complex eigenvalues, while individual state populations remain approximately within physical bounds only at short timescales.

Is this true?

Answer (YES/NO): NO